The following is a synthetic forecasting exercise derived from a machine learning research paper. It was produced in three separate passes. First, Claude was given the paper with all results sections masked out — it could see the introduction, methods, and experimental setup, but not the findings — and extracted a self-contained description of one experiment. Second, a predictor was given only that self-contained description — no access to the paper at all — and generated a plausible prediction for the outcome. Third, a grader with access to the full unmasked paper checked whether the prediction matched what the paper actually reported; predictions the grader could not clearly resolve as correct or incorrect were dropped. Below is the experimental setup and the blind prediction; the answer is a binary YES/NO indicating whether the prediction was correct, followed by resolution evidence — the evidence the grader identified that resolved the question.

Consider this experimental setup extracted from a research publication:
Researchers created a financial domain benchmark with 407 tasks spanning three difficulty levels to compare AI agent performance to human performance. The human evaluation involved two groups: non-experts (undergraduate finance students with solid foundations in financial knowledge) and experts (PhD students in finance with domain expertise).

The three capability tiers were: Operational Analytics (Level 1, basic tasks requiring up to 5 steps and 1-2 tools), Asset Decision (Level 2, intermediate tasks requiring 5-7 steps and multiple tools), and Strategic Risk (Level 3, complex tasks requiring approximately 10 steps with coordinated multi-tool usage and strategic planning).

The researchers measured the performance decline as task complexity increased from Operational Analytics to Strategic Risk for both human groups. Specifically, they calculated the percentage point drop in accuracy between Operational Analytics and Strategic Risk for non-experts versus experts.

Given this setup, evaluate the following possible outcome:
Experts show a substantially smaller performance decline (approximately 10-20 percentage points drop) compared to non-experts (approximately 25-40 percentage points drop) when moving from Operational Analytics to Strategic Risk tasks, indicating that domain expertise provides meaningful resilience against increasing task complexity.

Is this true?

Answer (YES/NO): NO